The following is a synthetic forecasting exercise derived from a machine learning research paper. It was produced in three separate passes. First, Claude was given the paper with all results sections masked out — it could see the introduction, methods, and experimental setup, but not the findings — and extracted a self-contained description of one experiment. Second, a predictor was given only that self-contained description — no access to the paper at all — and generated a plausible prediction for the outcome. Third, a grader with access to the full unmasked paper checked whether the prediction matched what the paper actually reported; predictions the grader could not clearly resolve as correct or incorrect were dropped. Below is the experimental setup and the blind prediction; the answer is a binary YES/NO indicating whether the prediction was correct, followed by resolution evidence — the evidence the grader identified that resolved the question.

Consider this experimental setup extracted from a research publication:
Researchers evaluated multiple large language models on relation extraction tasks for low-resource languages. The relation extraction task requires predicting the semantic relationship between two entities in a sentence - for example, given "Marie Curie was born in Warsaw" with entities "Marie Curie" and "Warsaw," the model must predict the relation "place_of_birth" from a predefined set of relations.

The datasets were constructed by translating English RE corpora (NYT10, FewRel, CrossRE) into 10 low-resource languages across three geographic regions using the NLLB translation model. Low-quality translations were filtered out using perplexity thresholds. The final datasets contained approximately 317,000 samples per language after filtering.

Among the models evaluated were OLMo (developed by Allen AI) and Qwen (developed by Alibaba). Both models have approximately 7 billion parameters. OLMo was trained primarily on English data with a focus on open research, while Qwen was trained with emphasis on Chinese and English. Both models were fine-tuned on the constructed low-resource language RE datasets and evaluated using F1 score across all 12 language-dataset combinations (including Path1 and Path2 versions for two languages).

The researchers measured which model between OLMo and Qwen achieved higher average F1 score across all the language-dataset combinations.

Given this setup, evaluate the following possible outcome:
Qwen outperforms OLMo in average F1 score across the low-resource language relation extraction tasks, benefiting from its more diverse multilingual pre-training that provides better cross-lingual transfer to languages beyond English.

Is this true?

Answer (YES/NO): NO